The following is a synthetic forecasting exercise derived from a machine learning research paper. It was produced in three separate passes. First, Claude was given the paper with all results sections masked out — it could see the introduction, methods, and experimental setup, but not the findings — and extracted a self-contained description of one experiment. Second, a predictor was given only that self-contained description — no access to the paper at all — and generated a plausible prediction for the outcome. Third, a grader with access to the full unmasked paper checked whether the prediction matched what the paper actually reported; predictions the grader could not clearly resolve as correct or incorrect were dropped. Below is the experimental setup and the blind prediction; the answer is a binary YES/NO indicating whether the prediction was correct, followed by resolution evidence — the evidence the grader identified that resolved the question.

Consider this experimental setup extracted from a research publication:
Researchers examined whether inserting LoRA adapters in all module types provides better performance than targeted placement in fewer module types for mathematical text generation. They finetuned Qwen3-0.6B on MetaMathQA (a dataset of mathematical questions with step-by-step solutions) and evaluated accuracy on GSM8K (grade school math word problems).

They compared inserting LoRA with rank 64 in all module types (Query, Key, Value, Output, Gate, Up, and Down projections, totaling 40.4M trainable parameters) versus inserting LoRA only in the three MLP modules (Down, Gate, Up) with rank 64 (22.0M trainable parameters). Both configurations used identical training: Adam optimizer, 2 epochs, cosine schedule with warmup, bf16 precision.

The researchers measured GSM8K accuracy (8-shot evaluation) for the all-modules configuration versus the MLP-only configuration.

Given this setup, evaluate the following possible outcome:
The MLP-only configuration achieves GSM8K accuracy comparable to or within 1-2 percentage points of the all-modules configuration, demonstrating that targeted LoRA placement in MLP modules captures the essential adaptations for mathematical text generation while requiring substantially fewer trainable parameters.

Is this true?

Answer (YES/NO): YES